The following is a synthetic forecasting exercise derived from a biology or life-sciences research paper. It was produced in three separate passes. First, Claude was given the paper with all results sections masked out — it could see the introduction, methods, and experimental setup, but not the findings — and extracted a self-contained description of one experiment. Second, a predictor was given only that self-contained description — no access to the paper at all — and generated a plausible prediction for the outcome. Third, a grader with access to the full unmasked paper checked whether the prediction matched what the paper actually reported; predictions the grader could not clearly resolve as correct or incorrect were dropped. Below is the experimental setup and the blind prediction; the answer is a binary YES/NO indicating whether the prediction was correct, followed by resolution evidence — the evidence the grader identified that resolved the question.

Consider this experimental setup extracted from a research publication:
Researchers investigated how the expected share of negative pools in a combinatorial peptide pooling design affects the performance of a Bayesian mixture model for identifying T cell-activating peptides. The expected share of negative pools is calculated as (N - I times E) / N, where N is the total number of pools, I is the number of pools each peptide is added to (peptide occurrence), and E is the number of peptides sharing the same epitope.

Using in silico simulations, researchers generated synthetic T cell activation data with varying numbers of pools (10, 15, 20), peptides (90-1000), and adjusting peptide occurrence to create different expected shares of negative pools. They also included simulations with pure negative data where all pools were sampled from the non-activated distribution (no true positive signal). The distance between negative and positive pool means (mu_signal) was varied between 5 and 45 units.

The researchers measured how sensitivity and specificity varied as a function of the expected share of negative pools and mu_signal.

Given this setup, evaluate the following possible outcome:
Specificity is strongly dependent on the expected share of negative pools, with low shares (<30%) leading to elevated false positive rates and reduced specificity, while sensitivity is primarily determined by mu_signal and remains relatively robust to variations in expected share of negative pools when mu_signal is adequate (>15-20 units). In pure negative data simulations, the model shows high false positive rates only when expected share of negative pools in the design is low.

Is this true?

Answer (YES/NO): NO